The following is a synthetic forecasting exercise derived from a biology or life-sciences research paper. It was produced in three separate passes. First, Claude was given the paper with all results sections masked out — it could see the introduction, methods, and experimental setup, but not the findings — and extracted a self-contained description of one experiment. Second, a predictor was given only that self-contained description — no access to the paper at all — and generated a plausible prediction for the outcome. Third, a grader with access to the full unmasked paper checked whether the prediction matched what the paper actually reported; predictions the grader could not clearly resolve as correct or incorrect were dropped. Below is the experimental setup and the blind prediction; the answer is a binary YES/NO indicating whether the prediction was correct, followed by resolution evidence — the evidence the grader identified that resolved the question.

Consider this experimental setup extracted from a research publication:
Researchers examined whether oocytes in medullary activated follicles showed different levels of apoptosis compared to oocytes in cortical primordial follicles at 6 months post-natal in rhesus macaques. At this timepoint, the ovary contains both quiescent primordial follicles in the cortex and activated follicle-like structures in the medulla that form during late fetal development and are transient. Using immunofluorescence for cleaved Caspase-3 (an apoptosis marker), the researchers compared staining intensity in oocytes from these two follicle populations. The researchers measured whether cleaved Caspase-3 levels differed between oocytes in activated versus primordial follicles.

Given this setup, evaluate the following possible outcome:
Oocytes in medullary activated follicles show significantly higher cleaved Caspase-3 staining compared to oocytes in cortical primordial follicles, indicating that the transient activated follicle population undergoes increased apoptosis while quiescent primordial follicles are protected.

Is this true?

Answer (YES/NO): YES